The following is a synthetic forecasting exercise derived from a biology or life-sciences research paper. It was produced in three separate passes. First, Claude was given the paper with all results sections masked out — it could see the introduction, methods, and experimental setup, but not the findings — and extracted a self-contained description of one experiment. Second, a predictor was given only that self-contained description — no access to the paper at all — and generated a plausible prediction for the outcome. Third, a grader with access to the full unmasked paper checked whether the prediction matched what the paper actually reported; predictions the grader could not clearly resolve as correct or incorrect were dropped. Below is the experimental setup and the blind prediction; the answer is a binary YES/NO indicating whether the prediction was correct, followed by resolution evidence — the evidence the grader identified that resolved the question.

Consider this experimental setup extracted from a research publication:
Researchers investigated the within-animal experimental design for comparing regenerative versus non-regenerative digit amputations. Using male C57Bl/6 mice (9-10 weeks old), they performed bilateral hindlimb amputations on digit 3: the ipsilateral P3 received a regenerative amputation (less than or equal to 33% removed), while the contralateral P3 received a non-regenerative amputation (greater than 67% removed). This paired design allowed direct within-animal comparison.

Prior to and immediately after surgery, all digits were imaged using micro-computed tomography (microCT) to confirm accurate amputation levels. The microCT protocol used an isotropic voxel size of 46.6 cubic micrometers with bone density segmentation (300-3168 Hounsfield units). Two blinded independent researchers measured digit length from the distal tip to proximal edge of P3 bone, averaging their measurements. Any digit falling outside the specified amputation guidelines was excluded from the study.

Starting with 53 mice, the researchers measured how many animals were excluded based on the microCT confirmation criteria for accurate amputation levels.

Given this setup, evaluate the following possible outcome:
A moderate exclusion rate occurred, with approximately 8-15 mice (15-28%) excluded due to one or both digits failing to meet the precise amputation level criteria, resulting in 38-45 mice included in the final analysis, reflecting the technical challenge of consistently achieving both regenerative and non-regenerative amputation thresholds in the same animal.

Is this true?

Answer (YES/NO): YES